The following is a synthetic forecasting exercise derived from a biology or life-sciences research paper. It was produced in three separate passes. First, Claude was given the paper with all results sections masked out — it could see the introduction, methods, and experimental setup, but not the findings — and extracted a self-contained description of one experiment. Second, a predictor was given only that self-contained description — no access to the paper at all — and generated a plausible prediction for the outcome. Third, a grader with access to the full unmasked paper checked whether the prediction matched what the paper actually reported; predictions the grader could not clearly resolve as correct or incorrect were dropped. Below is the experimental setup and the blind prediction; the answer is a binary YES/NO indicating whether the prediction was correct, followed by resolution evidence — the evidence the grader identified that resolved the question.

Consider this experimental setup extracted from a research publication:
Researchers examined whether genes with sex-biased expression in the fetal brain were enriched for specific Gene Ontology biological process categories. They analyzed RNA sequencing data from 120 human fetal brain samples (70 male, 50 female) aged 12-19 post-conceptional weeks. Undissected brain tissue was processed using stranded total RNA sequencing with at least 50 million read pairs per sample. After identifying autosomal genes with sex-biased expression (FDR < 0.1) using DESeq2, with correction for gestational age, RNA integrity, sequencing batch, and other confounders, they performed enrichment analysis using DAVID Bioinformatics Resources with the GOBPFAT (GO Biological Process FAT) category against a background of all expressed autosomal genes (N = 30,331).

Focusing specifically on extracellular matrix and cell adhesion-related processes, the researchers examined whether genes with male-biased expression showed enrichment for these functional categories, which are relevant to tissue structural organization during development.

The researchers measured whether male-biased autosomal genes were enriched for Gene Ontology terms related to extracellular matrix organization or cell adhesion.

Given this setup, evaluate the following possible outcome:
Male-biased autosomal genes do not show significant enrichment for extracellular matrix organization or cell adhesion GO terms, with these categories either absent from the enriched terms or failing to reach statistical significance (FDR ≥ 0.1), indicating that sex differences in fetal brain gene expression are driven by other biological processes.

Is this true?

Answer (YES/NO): YES